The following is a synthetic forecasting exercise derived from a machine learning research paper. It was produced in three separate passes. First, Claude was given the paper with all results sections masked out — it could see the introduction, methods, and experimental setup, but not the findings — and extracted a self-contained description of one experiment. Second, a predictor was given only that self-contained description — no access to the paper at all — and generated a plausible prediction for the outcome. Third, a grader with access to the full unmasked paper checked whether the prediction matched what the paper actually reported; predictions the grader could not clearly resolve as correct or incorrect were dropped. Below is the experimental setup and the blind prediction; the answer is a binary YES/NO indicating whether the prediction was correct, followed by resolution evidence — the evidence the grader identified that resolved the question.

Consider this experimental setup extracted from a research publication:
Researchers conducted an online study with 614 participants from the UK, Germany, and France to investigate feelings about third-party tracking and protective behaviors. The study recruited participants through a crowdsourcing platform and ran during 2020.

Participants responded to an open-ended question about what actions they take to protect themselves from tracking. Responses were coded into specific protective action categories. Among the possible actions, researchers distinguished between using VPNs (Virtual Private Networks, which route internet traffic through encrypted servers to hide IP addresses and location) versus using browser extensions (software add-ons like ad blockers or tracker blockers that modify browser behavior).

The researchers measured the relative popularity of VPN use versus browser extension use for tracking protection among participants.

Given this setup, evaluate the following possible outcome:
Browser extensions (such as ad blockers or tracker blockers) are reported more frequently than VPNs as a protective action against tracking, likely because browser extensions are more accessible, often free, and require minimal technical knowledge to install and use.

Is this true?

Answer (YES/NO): YES